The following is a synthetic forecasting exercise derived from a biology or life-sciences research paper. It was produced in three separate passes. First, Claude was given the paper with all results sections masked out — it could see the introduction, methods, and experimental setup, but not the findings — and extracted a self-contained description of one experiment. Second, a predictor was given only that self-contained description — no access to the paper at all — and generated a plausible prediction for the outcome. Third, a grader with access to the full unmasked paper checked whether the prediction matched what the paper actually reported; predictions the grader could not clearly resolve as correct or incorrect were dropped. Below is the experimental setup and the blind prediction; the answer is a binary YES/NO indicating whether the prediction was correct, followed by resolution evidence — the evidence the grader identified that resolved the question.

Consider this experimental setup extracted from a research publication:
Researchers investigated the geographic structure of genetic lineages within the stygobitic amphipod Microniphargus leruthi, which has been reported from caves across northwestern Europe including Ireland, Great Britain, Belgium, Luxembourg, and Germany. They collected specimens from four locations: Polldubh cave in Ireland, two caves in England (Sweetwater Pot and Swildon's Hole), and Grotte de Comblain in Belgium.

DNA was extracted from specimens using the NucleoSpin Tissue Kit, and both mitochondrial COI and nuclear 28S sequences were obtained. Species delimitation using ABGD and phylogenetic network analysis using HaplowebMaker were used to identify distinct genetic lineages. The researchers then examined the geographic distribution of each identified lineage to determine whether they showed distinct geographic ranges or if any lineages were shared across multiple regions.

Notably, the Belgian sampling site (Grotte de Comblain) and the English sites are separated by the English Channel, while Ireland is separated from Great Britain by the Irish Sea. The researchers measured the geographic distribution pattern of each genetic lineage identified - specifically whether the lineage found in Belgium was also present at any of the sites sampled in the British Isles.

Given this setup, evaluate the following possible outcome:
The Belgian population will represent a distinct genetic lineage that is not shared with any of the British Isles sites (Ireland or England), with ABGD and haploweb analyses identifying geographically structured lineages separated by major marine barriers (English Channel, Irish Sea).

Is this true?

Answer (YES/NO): NO